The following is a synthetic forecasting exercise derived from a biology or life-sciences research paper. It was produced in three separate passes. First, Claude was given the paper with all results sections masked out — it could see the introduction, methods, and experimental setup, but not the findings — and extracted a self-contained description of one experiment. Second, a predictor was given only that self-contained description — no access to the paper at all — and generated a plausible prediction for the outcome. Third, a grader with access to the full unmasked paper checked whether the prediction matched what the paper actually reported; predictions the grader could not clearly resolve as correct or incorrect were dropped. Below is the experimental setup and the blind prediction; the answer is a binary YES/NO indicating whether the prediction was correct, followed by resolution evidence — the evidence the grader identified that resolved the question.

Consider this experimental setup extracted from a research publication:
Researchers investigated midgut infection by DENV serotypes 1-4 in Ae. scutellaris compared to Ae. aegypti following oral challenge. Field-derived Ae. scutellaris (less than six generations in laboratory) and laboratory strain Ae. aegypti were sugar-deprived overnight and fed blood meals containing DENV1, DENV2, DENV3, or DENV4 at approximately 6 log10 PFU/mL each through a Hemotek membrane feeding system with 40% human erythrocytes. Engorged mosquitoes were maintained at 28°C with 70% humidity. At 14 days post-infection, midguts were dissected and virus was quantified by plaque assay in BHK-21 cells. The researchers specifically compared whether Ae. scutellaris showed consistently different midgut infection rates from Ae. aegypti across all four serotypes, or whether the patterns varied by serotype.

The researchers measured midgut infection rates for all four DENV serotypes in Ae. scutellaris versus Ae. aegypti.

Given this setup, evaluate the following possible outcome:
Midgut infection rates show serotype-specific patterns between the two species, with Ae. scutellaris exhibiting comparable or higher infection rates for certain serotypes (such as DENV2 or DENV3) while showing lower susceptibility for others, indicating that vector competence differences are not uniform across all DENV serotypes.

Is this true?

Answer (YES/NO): NO